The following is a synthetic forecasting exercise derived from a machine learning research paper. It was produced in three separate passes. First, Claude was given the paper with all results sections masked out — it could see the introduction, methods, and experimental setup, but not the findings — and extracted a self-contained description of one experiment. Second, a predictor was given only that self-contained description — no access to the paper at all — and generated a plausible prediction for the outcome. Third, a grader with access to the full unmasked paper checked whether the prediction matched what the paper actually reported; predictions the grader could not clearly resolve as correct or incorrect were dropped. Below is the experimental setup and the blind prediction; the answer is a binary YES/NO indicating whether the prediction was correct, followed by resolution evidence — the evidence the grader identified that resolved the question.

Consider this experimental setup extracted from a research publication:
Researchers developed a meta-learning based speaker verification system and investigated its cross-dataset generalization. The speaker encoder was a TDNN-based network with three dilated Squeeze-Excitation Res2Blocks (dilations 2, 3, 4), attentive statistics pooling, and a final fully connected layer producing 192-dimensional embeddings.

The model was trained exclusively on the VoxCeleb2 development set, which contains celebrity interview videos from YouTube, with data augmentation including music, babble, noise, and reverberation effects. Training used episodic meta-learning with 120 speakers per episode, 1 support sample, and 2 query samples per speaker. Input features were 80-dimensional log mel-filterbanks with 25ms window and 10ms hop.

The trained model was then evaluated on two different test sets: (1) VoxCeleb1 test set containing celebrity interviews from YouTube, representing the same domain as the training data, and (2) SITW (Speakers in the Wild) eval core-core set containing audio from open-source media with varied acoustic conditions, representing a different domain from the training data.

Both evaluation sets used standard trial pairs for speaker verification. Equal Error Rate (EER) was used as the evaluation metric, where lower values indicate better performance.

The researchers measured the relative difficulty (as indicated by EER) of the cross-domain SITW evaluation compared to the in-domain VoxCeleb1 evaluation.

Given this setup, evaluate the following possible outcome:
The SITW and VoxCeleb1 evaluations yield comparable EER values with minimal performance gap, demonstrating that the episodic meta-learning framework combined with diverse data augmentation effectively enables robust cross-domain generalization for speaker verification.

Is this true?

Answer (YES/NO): NO